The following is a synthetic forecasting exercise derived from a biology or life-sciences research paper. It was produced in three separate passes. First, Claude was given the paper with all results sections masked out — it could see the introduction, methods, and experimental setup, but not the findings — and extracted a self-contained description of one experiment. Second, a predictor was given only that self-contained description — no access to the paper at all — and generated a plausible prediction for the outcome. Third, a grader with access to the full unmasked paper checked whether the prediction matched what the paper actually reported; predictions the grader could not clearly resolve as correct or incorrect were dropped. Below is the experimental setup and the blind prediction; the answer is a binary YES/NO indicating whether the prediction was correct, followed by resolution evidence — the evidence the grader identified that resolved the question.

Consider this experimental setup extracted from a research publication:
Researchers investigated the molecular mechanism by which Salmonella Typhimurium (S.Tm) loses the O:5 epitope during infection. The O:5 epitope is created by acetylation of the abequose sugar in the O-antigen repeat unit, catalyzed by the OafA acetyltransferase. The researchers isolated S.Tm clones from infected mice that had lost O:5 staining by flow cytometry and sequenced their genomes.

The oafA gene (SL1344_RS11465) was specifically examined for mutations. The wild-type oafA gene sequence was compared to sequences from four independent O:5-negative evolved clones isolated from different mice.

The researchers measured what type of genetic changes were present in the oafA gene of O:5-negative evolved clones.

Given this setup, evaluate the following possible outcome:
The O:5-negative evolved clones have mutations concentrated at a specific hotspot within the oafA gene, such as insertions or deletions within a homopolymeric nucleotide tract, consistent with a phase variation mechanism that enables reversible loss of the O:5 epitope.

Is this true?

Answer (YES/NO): NO